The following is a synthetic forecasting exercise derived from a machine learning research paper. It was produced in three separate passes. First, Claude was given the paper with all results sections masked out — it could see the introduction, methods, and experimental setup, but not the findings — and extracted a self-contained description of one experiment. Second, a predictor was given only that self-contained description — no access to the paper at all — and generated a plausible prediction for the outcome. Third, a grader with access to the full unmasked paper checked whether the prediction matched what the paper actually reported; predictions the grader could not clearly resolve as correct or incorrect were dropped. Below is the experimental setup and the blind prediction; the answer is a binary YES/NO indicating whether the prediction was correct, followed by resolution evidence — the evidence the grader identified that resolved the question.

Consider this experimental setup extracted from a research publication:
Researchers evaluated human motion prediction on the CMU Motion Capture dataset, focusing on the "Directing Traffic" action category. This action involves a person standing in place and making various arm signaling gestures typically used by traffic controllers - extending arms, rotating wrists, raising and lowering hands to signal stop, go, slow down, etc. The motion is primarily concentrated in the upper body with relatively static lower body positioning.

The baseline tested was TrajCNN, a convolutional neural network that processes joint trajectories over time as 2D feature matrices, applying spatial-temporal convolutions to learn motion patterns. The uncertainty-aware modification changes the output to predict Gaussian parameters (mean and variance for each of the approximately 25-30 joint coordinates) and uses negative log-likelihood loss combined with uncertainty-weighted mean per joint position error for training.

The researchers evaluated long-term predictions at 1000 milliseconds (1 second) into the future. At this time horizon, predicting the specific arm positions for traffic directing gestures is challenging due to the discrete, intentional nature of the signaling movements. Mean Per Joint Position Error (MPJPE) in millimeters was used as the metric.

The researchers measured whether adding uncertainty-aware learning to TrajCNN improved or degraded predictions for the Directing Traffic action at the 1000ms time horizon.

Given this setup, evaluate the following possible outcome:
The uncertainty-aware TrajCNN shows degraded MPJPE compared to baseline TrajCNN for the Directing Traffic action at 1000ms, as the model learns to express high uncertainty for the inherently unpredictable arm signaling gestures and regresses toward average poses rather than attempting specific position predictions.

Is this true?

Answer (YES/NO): YES